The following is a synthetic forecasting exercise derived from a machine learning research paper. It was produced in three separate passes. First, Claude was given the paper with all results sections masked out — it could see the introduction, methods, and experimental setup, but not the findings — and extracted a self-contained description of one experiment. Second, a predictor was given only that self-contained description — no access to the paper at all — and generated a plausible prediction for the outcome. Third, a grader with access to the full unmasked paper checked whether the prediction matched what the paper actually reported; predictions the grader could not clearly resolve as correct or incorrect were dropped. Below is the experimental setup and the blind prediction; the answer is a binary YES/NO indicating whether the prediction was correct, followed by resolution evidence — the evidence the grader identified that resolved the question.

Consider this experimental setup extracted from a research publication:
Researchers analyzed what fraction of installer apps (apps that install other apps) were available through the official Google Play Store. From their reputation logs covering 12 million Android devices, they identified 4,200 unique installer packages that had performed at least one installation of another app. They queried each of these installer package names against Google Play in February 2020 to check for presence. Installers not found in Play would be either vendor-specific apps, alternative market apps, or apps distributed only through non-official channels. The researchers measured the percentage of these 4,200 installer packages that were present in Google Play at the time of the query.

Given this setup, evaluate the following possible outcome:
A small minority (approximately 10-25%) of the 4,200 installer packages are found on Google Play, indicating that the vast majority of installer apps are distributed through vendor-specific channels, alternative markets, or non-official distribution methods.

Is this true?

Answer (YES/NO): YES